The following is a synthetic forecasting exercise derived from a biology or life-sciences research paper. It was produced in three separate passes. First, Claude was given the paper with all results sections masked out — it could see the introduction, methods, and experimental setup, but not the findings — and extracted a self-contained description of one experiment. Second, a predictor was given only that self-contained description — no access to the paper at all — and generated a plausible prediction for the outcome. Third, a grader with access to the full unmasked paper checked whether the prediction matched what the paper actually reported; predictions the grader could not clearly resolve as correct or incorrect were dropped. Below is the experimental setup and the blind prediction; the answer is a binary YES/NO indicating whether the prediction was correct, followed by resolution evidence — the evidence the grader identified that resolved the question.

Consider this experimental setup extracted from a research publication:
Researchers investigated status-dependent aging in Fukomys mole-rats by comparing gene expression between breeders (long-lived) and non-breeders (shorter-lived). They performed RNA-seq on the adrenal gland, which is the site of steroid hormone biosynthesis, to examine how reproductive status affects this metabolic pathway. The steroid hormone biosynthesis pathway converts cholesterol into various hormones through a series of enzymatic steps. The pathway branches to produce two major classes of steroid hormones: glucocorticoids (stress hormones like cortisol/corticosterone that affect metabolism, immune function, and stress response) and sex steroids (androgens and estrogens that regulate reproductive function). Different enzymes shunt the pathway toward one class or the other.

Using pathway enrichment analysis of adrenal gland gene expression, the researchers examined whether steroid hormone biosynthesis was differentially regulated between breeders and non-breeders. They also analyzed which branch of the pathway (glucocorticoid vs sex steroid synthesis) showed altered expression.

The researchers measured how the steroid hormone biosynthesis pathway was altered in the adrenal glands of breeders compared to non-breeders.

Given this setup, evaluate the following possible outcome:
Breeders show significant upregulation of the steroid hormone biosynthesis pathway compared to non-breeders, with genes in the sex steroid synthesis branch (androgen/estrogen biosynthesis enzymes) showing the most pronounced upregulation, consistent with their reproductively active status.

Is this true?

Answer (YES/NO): NO